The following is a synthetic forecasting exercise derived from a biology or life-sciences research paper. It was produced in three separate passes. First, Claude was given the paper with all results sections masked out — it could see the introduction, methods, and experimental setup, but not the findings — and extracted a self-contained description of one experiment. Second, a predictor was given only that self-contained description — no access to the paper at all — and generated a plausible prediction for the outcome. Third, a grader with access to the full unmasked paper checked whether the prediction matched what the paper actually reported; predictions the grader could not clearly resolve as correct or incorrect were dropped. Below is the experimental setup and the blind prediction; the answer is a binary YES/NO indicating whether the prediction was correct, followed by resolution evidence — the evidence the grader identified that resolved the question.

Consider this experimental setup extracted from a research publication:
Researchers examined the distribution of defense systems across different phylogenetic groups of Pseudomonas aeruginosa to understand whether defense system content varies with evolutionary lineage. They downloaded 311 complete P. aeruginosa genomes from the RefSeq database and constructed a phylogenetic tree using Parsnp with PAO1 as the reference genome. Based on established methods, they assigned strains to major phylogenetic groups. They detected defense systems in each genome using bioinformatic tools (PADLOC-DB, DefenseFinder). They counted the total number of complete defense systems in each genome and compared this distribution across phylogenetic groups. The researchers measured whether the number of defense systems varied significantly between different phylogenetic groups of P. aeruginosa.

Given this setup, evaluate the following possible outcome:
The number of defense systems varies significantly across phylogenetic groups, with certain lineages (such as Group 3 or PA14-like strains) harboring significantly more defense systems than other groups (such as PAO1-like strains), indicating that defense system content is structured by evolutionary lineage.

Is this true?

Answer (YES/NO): NO